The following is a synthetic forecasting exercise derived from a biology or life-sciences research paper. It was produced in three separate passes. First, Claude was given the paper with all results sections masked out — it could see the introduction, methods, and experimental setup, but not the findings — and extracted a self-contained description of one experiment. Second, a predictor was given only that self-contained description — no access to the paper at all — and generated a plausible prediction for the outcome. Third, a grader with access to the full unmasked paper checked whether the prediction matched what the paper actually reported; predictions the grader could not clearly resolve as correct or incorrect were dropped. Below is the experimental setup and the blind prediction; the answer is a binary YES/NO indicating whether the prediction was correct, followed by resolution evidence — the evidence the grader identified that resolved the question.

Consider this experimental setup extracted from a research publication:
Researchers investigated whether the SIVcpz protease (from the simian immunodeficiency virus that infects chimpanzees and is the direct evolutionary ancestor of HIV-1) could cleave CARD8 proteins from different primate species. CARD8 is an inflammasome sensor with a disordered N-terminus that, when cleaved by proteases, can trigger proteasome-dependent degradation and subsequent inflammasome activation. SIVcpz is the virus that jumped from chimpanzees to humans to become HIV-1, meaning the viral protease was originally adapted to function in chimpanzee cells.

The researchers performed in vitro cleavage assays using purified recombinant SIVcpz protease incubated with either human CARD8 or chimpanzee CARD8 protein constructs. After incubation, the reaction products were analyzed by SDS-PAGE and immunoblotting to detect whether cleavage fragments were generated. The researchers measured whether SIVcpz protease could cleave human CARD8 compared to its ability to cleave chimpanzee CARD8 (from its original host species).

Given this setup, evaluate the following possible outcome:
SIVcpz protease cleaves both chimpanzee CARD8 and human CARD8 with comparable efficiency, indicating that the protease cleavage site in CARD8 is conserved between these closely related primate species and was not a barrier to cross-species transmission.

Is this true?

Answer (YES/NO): NO